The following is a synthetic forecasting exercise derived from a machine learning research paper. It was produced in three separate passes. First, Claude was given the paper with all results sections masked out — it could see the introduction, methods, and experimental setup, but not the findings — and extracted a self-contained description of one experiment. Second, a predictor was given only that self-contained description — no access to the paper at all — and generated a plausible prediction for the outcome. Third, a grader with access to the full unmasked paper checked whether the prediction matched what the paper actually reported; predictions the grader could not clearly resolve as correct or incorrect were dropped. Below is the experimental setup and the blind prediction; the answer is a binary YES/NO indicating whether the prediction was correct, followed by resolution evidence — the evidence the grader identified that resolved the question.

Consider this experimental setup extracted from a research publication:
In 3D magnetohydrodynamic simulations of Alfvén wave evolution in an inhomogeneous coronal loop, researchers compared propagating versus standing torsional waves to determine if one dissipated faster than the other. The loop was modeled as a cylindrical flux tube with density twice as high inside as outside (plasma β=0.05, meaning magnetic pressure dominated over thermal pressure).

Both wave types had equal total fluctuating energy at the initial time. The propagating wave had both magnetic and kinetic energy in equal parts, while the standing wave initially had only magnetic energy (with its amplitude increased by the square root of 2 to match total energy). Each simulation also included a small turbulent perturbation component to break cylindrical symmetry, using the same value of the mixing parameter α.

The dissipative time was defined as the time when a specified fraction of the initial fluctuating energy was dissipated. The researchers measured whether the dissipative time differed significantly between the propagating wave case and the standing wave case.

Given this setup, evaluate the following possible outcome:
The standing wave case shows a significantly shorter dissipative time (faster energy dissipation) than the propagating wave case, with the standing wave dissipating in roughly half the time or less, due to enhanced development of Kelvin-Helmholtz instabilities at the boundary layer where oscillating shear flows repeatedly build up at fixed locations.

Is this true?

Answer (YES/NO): NO